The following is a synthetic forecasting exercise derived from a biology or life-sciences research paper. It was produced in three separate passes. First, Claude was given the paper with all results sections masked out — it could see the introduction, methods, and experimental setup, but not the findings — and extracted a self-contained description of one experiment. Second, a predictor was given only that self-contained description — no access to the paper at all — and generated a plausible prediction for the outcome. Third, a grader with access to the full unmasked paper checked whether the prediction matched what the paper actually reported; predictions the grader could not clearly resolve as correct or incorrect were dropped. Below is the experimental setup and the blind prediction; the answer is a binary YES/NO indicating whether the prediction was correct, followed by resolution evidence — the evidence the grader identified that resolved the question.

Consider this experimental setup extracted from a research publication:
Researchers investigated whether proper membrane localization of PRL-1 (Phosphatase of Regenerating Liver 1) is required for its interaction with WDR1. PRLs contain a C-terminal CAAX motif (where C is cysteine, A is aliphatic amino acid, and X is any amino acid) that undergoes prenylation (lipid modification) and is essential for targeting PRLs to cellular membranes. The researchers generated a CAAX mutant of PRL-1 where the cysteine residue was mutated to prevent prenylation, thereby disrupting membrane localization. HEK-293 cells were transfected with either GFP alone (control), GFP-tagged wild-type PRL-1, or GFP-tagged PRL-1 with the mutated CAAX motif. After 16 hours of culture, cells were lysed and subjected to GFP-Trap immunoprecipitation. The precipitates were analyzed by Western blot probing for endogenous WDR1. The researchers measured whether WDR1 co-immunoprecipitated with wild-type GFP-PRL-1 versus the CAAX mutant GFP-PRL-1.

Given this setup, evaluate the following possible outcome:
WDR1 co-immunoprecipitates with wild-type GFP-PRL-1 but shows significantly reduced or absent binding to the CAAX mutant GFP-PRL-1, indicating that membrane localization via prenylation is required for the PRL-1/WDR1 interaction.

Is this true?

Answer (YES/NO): YES